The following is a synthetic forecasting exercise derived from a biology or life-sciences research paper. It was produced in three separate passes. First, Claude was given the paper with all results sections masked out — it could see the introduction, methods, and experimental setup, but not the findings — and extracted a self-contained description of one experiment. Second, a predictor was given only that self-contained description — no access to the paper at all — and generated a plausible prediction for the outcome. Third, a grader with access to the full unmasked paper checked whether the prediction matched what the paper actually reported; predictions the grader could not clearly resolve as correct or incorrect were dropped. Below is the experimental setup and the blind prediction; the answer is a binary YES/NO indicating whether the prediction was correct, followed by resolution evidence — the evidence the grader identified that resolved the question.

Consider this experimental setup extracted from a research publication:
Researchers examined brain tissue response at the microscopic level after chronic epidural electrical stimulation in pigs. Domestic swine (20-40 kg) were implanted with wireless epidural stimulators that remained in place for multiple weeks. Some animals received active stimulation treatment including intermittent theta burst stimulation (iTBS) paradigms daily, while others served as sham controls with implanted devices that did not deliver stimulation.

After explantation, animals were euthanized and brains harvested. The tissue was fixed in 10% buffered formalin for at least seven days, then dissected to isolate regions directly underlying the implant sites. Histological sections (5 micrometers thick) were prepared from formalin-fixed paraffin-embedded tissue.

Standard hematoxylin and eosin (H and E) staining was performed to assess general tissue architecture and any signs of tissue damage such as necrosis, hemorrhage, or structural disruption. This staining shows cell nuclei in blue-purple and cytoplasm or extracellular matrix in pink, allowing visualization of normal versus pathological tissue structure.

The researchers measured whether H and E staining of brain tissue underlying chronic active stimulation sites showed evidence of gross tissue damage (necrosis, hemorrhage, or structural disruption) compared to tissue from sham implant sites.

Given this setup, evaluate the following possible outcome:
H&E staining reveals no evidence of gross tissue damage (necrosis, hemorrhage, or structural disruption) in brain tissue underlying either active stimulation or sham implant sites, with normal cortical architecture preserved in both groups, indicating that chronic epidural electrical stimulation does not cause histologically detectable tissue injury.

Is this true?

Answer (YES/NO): YES